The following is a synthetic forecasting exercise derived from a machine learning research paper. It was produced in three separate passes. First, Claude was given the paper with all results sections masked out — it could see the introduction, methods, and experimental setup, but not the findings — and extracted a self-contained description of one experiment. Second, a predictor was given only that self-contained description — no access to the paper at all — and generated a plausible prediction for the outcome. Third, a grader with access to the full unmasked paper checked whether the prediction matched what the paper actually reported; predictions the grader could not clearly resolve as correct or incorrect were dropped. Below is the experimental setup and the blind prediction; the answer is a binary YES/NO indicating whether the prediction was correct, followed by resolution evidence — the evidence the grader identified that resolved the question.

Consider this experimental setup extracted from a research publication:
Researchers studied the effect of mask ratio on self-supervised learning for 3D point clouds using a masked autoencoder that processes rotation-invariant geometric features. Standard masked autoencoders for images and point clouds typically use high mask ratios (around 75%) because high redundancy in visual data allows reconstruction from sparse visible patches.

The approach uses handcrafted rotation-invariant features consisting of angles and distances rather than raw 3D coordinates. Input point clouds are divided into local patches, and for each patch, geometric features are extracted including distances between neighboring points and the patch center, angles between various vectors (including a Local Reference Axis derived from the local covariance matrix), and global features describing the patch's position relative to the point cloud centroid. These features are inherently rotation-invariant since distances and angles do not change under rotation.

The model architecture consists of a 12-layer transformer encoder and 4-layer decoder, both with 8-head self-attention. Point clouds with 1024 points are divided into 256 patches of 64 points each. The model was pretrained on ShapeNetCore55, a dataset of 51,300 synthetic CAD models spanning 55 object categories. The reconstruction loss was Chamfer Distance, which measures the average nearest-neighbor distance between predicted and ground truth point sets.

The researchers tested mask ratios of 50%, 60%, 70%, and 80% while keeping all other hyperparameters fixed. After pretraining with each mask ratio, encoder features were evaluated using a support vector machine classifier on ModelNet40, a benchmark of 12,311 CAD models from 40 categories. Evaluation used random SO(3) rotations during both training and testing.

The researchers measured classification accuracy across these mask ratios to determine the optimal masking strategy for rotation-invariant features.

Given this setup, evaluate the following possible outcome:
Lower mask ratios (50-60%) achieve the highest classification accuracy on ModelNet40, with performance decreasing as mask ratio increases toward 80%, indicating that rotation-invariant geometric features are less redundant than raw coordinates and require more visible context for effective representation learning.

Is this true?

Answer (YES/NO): YES